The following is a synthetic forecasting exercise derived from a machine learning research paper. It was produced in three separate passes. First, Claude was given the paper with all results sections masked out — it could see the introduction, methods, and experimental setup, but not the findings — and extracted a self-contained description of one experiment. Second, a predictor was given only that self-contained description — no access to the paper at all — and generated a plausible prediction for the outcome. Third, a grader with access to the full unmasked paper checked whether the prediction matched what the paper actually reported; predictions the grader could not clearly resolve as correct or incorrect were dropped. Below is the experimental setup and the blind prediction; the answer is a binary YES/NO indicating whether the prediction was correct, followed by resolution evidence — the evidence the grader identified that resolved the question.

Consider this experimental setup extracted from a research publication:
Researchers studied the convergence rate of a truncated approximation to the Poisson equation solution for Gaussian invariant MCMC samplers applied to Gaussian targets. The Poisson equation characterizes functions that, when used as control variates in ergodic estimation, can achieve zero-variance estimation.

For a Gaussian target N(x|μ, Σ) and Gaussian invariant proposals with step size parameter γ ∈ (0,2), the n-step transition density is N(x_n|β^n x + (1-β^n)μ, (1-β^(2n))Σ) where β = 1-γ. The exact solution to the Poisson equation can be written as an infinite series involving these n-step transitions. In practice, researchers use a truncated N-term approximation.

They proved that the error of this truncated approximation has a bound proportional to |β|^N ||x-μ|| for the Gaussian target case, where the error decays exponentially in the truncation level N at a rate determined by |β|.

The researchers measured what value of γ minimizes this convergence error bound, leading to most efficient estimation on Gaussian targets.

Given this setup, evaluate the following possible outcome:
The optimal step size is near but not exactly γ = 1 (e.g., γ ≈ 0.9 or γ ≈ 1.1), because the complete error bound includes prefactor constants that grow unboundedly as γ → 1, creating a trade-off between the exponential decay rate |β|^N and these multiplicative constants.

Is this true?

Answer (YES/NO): NO